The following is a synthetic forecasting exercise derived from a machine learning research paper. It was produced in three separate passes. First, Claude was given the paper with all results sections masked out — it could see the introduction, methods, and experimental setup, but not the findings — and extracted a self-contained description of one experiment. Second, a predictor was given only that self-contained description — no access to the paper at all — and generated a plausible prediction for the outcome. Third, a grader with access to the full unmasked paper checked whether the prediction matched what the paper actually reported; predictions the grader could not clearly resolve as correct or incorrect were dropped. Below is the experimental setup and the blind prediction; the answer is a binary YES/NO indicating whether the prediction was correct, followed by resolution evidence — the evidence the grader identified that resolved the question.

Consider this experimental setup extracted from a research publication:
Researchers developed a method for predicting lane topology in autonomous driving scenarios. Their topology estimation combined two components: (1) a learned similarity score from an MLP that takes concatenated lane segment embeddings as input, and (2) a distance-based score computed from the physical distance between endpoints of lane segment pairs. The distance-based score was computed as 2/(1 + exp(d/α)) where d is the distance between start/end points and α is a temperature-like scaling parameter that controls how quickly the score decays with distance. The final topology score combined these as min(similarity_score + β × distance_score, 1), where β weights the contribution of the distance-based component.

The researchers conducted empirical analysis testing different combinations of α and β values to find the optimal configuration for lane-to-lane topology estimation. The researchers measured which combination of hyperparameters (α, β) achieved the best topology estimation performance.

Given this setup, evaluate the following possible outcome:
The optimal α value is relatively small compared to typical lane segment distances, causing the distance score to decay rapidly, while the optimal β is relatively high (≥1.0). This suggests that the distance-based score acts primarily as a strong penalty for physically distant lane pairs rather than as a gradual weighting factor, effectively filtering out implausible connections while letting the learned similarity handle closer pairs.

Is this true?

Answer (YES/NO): NO